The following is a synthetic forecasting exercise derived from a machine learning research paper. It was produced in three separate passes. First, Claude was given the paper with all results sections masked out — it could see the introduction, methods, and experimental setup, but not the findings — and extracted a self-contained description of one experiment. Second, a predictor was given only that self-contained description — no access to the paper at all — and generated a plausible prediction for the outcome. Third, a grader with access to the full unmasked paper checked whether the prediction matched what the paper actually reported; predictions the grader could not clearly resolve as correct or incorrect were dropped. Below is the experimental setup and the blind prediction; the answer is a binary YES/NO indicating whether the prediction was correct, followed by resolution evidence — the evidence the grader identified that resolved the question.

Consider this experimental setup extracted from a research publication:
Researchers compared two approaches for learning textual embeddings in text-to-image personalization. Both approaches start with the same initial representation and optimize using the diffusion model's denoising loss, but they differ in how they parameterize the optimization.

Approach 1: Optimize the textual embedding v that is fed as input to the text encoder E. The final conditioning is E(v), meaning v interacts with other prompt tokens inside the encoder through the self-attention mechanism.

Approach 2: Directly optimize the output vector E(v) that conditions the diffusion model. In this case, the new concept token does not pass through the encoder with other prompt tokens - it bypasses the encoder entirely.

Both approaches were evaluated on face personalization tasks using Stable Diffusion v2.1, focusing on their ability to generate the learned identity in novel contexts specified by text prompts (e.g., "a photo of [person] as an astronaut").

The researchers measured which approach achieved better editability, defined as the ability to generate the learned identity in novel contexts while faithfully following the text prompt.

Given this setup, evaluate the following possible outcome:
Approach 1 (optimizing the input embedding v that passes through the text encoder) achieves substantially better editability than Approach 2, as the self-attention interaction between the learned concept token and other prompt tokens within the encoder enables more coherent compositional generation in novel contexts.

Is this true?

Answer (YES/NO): YES